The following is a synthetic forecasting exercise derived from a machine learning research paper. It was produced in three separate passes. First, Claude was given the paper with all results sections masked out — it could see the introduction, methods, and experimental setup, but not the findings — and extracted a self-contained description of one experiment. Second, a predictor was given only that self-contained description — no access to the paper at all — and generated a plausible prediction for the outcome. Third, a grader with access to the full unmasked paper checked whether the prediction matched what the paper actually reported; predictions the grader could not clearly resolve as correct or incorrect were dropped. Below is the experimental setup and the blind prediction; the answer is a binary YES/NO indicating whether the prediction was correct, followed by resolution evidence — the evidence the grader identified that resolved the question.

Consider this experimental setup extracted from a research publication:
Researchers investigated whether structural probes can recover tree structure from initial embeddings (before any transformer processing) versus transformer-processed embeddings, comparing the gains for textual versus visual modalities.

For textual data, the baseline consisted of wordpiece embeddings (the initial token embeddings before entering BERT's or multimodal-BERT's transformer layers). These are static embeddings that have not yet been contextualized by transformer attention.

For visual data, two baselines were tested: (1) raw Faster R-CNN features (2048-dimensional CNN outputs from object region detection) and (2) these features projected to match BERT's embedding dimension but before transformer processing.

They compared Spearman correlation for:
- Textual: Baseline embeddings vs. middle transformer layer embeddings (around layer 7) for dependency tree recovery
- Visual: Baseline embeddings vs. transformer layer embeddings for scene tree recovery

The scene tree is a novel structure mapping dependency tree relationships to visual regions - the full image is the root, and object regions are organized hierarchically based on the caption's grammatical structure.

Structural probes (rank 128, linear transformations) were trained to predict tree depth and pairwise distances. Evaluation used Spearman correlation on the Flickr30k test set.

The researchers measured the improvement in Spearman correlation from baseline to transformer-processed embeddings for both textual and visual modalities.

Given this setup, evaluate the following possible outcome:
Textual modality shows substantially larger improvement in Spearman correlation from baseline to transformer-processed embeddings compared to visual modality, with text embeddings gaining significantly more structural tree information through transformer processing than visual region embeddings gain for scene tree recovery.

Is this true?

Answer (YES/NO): YES